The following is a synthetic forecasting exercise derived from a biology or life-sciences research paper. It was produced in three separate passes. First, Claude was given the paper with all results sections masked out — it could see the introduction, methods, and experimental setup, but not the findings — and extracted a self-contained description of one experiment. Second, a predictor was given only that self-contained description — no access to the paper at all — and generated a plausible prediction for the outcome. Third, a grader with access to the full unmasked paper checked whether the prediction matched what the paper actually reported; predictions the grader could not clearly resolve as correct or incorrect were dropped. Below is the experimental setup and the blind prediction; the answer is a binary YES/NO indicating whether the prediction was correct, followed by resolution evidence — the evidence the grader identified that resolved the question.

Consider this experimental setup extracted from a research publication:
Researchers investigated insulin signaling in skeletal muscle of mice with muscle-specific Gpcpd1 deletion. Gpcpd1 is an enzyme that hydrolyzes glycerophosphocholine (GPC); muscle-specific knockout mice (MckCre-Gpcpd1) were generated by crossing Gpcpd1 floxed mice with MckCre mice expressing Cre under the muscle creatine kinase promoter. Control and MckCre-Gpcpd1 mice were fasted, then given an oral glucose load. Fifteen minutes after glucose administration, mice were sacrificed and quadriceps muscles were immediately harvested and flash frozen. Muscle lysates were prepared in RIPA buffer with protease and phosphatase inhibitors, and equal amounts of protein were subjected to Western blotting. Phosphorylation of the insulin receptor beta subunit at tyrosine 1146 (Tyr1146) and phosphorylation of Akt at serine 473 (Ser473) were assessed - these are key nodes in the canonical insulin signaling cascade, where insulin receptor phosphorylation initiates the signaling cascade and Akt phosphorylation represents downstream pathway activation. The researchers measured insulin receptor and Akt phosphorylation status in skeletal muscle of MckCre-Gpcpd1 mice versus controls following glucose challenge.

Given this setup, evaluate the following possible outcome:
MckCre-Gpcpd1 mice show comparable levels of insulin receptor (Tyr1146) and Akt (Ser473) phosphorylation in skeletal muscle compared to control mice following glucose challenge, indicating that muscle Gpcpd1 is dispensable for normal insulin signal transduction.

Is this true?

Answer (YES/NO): NO